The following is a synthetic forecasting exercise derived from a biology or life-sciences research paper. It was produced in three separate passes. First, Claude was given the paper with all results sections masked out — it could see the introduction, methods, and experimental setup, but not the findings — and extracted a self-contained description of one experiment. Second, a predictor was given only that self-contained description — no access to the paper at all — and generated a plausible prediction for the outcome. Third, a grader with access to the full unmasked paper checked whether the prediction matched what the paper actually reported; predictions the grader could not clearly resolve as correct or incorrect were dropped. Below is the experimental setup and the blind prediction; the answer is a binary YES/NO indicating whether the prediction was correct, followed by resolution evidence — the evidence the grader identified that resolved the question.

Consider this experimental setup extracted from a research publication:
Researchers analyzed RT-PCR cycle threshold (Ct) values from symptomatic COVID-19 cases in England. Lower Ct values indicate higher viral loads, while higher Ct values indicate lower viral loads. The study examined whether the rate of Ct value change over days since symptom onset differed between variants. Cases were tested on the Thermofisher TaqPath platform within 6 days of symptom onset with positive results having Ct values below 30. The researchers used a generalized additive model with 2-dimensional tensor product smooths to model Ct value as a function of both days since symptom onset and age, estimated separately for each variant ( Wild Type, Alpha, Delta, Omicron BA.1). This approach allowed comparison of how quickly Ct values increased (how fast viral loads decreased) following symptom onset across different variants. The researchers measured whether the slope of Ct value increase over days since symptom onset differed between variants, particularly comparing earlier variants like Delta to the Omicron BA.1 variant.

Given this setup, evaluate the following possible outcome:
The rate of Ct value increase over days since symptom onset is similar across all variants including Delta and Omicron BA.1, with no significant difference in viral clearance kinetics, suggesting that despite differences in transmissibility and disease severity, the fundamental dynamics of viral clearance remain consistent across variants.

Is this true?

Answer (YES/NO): NO